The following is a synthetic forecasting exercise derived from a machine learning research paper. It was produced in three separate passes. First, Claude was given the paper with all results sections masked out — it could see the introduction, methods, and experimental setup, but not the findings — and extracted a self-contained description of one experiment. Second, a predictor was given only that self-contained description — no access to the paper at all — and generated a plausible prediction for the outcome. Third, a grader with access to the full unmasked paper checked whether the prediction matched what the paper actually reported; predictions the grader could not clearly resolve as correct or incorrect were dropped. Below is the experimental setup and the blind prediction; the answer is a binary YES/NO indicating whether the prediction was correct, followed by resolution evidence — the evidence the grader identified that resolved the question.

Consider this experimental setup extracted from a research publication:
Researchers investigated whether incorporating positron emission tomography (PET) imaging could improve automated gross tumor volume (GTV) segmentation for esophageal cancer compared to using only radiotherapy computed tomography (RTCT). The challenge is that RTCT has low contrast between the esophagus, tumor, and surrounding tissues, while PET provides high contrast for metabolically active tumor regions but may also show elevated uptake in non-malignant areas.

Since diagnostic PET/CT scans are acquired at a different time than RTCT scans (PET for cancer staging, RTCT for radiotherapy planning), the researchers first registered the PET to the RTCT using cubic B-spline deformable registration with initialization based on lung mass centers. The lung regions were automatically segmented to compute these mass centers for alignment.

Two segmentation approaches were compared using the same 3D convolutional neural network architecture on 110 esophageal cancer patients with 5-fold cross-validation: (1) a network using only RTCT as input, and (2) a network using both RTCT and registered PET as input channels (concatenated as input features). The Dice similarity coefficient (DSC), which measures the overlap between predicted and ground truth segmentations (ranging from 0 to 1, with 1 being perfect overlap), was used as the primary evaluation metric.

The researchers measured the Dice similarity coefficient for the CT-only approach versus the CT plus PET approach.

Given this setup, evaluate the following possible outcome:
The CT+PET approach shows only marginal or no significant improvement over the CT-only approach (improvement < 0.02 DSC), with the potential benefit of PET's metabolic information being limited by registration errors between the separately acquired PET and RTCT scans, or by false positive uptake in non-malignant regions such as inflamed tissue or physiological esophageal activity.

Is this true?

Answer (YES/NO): NO